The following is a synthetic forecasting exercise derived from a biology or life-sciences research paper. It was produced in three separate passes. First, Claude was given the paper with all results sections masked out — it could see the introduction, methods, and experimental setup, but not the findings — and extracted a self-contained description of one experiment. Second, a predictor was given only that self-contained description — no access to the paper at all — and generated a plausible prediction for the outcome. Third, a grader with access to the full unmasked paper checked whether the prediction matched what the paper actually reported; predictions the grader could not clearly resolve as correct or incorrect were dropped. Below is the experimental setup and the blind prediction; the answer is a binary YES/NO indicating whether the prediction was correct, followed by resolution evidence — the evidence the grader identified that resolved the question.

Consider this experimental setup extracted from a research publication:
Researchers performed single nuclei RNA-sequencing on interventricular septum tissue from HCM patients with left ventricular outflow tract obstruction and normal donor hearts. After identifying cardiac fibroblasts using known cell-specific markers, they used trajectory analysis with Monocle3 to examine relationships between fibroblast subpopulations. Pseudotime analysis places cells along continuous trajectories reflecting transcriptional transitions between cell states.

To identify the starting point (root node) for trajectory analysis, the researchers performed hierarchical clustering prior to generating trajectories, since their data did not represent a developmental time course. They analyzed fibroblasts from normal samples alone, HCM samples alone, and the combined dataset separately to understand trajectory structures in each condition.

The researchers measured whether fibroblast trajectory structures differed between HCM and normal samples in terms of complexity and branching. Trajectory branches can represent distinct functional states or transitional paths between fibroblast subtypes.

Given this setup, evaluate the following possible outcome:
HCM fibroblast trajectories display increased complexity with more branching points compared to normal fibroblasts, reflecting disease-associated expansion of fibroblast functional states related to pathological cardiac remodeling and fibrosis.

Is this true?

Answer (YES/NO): NO